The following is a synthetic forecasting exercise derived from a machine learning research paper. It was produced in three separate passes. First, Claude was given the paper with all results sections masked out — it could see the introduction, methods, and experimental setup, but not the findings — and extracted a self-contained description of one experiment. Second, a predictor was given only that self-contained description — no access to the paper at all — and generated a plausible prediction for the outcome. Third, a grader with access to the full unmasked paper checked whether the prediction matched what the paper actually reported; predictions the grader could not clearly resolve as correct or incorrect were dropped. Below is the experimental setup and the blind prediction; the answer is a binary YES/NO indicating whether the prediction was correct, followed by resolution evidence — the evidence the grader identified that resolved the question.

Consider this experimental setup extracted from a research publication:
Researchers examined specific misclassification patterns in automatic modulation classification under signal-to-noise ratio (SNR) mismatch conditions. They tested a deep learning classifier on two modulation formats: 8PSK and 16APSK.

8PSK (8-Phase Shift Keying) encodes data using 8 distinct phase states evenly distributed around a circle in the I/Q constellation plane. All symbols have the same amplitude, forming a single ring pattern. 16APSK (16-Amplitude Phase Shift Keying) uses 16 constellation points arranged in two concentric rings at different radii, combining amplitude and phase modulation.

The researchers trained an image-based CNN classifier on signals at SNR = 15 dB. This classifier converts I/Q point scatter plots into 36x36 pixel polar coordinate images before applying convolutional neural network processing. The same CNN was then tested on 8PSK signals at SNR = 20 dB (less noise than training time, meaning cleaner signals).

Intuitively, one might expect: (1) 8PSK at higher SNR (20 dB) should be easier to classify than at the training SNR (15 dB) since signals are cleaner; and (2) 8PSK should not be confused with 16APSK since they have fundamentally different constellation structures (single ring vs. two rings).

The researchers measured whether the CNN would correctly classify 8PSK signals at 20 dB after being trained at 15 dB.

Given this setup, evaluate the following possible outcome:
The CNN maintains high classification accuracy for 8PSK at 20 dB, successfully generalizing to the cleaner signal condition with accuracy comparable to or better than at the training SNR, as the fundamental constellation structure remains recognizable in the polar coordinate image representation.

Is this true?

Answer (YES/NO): NO